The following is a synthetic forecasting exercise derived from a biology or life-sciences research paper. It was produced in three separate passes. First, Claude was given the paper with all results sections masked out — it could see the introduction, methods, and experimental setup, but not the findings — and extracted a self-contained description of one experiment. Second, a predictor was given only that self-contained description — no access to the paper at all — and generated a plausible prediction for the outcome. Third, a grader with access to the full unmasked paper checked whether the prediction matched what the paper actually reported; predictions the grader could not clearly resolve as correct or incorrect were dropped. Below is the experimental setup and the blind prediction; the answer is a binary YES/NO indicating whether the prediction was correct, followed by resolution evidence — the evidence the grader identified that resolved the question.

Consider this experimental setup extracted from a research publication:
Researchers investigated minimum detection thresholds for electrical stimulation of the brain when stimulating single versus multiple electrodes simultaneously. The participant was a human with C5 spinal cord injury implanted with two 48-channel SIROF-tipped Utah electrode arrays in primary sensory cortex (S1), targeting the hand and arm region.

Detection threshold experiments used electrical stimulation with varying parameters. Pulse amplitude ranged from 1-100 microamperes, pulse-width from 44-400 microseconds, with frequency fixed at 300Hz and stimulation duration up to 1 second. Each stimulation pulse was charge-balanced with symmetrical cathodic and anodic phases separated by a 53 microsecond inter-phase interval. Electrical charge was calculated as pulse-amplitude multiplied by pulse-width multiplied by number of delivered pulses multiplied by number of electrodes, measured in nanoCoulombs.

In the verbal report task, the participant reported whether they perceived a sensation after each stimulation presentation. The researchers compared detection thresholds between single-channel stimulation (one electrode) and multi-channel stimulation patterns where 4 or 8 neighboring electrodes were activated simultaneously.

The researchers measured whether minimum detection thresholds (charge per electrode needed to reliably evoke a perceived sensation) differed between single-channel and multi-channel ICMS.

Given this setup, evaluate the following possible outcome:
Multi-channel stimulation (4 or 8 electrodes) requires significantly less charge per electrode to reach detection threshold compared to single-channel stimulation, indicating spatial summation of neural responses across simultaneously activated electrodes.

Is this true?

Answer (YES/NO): YES